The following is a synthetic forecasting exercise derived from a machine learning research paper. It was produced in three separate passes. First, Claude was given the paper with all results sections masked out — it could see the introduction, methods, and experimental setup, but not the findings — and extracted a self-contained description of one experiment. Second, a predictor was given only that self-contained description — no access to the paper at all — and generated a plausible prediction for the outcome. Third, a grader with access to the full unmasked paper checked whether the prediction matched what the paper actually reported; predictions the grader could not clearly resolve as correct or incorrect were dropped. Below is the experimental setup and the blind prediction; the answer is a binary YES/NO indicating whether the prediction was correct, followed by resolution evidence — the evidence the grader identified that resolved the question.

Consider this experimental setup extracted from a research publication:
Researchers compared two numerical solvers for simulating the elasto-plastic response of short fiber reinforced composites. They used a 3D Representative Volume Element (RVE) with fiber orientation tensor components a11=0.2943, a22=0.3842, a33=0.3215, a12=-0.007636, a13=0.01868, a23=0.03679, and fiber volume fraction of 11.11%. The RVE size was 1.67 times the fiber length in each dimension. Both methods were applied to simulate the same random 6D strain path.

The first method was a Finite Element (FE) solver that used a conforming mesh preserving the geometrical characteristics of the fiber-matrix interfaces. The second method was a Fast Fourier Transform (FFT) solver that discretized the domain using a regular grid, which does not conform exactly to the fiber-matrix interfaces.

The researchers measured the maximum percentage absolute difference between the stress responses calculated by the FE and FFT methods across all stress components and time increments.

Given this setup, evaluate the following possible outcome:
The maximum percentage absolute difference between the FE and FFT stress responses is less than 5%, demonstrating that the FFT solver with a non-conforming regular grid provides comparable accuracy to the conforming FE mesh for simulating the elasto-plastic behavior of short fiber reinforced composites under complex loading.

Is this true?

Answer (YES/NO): YES